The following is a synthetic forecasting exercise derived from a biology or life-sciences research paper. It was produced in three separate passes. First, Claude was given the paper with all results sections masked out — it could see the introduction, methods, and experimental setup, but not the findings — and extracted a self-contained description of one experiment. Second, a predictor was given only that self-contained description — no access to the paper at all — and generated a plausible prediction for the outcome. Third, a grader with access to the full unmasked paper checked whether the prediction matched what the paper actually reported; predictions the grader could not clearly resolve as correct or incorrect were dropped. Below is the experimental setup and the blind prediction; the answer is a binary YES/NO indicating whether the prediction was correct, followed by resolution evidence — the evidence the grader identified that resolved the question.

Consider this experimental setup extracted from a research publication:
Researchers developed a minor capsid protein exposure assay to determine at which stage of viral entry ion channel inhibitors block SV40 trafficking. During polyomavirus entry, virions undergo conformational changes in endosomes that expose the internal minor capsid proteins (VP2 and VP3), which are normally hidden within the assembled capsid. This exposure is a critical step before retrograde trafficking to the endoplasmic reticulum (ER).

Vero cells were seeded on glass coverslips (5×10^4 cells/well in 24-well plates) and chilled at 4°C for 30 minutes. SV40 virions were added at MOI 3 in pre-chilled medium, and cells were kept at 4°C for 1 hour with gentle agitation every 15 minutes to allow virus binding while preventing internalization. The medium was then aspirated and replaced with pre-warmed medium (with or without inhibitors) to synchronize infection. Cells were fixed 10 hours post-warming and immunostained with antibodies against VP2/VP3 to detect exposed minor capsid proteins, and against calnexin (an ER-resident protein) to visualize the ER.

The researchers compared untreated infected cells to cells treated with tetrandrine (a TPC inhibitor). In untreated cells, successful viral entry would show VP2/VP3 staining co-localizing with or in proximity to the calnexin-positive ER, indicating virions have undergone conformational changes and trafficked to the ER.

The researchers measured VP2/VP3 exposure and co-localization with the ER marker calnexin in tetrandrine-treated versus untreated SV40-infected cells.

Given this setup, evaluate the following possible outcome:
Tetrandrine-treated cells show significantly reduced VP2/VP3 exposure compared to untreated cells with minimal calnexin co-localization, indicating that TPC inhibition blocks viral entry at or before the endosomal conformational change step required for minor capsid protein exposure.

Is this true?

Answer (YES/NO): NO